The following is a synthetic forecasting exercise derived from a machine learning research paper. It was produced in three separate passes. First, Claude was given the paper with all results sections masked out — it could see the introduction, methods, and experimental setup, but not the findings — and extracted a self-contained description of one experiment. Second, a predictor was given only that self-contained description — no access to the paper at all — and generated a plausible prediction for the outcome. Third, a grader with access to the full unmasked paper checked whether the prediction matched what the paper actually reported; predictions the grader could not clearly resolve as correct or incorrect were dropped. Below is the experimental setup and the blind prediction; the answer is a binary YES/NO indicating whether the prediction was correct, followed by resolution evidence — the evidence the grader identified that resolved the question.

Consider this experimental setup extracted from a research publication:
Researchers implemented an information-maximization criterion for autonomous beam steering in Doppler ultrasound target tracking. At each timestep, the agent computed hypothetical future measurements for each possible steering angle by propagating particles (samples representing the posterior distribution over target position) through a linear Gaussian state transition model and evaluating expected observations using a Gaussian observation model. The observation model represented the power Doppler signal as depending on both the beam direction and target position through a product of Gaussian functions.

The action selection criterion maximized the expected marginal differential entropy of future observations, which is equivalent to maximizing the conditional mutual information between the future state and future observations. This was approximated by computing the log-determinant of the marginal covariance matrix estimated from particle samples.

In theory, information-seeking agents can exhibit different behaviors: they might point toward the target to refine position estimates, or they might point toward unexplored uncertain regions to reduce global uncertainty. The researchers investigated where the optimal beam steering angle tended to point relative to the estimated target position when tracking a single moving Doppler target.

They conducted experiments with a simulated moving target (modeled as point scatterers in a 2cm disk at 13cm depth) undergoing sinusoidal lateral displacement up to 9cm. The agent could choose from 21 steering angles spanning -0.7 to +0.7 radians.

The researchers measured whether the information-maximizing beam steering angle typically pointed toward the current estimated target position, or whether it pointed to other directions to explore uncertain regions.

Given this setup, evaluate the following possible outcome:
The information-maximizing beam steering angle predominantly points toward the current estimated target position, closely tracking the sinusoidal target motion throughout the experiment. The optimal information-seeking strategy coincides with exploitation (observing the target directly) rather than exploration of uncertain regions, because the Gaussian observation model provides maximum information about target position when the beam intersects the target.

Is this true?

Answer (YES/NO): YES